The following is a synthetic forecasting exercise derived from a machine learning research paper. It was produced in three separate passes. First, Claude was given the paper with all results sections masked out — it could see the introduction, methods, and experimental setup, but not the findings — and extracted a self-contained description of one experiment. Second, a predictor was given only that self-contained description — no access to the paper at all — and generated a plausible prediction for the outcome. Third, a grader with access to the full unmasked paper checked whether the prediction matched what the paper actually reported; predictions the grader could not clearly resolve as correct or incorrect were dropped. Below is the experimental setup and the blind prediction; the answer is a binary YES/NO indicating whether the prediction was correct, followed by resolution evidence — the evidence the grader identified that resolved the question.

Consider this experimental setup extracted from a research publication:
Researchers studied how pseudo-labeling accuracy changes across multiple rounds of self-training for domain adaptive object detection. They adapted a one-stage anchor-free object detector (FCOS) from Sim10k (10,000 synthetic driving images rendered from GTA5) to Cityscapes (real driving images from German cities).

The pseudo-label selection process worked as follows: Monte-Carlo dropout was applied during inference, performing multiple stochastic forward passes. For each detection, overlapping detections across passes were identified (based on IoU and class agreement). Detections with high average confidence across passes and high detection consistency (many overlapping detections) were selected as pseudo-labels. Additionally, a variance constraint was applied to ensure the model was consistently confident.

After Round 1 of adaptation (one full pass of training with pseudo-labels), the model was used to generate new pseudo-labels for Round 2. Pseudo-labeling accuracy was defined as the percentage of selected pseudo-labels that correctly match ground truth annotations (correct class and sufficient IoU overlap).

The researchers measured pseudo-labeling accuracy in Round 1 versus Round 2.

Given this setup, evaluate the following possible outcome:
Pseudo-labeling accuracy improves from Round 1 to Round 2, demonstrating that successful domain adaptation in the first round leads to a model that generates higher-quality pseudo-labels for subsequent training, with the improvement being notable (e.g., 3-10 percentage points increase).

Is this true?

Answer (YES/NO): NO